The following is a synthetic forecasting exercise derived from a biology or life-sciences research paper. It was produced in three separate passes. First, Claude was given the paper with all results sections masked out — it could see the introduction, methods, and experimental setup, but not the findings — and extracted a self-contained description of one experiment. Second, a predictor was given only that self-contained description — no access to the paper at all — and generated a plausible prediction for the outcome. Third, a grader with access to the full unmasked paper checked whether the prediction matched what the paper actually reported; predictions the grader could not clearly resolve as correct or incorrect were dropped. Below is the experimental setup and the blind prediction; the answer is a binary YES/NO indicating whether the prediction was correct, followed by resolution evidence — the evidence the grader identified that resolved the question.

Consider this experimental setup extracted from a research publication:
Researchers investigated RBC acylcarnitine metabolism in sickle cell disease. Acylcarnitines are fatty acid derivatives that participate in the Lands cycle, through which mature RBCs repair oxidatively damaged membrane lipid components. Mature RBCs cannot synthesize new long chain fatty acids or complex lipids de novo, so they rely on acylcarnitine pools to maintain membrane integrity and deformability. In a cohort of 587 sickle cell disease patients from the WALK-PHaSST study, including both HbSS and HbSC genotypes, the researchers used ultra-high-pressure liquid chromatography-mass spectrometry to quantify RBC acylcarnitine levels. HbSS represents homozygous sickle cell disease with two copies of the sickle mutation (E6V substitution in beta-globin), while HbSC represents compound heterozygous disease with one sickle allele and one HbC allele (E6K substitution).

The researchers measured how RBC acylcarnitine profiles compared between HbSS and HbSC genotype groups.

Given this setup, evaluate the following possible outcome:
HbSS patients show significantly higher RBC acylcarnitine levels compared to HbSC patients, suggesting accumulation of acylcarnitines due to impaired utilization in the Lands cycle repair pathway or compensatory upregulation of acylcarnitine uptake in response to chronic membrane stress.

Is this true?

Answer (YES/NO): YES